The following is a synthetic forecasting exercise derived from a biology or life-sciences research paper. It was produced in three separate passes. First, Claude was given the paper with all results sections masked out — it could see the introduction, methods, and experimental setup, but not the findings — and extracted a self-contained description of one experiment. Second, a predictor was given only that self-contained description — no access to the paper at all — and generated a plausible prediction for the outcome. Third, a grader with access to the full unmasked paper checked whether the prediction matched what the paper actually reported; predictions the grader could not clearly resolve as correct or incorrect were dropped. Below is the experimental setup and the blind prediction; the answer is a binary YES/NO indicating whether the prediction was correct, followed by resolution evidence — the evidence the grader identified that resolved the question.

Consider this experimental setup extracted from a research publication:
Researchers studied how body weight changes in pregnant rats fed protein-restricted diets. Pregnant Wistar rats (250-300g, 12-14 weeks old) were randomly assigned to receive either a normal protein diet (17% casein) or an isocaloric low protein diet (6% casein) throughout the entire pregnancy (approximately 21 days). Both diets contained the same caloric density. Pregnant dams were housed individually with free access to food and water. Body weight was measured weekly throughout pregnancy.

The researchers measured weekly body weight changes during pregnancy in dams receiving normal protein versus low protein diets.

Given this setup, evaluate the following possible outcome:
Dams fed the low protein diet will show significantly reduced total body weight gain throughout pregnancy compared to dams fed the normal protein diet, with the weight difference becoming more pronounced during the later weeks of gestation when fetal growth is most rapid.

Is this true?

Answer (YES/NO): YES